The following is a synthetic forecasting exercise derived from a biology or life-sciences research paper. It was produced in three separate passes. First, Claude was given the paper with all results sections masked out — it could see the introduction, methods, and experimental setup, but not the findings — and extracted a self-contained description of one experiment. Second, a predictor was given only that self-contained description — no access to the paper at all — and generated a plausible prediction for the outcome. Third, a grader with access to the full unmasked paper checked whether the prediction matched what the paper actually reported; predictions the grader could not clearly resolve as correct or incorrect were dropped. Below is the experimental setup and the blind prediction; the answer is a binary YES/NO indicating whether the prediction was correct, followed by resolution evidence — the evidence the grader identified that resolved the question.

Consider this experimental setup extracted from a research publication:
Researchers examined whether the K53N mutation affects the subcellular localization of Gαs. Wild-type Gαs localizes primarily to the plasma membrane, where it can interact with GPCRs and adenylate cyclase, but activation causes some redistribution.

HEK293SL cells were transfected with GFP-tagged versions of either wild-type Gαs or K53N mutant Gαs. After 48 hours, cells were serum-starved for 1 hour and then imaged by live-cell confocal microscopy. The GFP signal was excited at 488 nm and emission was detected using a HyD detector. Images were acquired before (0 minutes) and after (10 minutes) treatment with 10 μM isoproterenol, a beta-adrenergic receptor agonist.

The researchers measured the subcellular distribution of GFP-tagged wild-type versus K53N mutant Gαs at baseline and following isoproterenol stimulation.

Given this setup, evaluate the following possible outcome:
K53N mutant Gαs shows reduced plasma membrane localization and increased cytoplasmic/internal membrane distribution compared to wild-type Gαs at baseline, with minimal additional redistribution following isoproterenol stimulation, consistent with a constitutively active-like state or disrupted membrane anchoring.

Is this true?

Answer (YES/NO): YES